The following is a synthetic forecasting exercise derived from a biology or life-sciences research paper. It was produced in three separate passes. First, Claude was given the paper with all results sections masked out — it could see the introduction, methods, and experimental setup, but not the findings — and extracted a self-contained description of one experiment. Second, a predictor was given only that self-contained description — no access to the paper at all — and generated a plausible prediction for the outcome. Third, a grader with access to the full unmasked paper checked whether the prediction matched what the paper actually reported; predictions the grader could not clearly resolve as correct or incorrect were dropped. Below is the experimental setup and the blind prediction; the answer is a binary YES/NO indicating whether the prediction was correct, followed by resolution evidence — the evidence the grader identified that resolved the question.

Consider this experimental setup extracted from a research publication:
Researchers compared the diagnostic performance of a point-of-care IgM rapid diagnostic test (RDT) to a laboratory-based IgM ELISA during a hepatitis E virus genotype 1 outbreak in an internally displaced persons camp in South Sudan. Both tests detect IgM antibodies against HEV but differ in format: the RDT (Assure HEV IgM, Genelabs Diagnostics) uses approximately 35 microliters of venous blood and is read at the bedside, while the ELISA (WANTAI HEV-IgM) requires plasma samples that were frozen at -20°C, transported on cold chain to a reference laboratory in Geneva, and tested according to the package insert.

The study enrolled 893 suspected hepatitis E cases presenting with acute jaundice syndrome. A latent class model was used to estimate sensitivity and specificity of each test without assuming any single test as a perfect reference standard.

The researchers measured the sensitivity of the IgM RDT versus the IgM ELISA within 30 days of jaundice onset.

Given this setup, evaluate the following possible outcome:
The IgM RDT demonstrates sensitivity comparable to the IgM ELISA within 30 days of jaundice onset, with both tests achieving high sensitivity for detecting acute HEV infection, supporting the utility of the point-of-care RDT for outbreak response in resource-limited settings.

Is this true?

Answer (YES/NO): NO